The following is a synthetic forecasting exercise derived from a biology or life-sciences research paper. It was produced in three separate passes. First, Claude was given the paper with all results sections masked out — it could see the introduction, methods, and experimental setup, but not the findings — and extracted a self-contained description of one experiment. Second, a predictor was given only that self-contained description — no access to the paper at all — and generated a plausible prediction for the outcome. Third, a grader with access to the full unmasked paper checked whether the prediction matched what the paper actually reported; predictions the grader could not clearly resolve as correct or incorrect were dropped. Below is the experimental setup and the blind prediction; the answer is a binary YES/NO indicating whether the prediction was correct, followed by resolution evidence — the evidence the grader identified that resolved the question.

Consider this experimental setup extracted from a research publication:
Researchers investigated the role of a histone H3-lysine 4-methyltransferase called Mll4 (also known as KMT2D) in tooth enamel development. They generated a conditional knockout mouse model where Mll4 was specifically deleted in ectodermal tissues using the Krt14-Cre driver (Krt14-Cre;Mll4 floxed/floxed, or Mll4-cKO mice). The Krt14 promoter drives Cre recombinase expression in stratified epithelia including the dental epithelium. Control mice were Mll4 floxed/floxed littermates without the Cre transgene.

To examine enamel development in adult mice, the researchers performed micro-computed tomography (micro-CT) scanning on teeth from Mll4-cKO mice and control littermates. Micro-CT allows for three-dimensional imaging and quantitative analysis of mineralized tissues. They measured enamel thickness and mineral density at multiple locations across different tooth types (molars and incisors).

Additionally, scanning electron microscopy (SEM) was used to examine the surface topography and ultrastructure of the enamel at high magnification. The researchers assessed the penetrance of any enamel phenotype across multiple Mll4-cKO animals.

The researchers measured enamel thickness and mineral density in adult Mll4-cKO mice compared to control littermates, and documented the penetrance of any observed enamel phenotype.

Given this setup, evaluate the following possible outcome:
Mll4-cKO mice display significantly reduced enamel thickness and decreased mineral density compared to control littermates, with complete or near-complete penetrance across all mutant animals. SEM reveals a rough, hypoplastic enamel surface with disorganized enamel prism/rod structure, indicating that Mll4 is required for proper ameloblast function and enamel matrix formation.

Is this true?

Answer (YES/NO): YES